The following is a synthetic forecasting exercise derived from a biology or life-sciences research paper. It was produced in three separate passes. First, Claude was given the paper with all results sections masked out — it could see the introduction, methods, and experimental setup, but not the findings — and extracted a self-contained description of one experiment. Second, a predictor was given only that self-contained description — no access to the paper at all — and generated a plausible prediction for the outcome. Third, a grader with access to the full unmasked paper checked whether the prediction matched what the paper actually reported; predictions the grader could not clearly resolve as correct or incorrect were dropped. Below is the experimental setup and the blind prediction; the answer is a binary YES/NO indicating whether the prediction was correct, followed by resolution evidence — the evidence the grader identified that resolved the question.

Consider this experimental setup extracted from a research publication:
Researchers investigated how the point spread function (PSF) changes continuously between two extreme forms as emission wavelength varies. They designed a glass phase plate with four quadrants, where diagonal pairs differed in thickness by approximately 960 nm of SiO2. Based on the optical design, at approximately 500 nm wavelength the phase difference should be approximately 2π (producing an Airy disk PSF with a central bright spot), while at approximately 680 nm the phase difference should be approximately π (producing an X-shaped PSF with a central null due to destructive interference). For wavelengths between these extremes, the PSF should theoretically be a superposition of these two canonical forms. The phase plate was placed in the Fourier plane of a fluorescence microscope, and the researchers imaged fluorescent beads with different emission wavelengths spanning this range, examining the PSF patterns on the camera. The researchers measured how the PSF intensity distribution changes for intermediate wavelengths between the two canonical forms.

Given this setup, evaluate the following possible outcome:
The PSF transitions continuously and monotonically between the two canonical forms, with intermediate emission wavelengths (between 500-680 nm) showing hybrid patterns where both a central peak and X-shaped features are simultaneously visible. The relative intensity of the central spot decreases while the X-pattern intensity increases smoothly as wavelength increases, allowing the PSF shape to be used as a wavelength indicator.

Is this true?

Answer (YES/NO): YES